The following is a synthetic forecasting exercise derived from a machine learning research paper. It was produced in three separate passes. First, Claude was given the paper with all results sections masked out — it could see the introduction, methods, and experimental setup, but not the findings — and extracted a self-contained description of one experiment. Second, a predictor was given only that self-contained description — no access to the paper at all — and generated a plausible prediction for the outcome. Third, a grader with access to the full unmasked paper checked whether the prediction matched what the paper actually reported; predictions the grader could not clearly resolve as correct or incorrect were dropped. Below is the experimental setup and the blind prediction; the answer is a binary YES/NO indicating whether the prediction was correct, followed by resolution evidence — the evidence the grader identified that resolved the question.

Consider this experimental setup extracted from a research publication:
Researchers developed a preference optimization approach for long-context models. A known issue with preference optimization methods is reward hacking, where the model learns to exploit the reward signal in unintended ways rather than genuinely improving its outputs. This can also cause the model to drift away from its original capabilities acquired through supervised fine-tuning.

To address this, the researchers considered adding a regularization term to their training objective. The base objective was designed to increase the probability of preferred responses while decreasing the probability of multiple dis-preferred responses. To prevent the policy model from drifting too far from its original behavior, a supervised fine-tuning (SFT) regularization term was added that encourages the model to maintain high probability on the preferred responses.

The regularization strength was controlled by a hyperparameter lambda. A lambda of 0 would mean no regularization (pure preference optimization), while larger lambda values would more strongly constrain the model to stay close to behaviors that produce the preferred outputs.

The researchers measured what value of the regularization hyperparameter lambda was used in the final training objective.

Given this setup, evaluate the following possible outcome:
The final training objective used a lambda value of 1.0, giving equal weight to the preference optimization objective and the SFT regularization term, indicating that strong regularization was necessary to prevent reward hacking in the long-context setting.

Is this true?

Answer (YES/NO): NO